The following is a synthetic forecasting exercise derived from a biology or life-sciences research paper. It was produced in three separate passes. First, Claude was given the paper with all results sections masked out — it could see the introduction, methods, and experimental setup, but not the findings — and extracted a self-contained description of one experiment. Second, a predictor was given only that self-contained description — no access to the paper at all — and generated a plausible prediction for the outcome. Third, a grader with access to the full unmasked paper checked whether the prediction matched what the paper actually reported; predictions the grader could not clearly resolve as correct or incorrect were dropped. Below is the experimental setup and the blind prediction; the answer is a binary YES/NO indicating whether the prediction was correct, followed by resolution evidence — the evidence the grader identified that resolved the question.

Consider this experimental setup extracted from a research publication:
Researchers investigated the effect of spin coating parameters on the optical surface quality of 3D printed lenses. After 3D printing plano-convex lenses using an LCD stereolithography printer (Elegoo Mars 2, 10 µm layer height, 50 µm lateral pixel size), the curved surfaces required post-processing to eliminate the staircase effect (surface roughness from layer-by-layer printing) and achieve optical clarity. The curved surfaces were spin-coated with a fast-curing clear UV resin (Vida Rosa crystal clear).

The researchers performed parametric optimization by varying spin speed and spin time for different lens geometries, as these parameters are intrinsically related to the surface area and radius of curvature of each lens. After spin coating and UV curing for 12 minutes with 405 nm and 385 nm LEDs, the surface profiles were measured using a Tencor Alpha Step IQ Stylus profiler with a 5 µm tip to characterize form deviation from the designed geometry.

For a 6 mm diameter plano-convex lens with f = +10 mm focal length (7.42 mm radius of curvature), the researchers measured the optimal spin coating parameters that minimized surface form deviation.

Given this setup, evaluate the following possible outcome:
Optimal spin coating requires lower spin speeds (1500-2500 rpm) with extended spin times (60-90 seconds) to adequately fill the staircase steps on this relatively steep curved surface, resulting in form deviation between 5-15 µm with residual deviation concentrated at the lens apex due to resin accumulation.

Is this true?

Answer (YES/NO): NO